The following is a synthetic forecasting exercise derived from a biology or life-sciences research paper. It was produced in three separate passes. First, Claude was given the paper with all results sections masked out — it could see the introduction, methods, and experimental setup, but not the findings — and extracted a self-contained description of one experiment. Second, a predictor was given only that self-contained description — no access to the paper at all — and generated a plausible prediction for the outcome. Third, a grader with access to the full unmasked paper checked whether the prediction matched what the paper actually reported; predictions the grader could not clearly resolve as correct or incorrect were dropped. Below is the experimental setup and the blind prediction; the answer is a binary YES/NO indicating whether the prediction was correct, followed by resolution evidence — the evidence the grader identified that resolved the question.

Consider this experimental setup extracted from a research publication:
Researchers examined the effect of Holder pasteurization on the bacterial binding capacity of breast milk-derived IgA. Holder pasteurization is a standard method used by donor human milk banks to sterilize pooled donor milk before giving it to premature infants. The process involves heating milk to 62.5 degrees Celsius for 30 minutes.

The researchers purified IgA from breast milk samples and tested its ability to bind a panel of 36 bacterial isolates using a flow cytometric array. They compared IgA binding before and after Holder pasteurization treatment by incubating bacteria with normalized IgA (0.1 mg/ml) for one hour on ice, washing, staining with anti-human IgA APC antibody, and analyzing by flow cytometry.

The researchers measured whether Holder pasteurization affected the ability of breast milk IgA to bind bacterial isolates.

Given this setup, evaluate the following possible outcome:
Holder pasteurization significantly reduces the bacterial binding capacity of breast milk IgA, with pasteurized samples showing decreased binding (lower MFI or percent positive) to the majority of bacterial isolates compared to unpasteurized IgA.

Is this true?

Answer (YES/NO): YES